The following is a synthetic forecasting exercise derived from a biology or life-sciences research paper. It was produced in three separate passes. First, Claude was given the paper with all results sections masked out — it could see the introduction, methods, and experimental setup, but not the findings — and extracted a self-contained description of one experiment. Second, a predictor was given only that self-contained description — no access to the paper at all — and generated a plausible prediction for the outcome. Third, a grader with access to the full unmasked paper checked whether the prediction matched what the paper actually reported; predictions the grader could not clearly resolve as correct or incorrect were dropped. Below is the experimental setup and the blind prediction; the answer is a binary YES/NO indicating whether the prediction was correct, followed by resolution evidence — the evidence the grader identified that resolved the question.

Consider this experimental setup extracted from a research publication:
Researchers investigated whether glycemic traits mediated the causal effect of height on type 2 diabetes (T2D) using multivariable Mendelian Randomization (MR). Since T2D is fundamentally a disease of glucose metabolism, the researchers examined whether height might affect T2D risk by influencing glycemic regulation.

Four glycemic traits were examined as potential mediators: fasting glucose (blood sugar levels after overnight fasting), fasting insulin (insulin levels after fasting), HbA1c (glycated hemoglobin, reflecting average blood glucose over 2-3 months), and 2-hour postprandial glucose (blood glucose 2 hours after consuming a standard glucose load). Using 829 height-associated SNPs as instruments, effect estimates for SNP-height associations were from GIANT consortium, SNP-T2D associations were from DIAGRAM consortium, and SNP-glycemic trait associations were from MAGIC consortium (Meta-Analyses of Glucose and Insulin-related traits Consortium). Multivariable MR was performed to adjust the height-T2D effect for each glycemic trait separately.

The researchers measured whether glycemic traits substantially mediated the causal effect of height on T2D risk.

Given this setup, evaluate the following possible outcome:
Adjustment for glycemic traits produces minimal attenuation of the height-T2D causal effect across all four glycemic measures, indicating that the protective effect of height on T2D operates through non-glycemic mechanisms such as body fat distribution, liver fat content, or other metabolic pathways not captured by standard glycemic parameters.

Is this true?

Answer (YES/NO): YES